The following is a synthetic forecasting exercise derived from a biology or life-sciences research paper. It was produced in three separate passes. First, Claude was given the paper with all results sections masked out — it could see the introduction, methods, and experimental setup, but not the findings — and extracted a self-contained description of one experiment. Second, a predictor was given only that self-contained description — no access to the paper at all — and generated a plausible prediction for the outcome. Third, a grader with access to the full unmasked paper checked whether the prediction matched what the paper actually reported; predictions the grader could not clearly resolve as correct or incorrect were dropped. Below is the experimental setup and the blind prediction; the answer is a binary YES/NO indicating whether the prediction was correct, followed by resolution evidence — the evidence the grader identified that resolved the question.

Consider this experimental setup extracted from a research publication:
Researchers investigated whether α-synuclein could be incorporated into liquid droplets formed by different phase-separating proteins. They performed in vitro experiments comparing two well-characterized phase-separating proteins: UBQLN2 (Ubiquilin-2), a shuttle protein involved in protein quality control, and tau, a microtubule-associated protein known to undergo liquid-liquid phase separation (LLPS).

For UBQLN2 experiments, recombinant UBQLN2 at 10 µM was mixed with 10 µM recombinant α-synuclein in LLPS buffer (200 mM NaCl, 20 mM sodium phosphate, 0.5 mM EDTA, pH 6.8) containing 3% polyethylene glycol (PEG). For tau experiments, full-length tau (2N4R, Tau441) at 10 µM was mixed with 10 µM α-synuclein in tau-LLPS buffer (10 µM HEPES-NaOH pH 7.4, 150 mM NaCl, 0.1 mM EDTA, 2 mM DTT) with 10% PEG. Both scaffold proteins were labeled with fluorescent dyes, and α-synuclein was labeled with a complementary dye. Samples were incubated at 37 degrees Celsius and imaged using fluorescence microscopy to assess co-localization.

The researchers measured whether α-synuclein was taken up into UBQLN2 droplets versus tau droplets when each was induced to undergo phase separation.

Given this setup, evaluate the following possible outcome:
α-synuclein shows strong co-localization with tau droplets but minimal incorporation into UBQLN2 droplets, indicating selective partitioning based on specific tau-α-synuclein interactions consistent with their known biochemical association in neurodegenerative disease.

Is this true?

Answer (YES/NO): NO